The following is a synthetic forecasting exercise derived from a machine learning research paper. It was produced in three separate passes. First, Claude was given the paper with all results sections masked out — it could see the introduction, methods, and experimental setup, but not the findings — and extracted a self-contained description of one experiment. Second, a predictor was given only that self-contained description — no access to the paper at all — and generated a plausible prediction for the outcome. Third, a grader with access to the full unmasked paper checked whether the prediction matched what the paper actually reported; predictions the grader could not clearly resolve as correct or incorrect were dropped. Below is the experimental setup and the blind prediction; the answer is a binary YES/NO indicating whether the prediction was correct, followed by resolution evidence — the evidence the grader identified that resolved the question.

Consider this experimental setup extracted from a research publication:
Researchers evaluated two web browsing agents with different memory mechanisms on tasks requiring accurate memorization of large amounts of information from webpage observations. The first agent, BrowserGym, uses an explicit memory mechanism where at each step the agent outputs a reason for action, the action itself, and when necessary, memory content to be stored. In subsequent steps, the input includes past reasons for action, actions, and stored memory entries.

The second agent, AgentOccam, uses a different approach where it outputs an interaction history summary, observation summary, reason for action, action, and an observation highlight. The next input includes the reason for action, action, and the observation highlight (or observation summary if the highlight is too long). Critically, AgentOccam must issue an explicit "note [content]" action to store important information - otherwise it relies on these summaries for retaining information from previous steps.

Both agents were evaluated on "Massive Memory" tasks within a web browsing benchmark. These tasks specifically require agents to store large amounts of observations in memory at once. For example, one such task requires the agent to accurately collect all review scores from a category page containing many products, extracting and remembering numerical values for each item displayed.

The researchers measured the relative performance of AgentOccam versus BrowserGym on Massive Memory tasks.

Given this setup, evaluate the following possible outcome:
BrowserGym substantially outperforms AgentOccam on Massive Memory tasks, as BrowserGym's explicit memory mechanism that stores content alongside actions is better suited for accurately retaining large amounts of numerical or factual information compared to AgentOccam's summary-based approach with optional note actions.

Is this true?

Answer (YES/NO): YES